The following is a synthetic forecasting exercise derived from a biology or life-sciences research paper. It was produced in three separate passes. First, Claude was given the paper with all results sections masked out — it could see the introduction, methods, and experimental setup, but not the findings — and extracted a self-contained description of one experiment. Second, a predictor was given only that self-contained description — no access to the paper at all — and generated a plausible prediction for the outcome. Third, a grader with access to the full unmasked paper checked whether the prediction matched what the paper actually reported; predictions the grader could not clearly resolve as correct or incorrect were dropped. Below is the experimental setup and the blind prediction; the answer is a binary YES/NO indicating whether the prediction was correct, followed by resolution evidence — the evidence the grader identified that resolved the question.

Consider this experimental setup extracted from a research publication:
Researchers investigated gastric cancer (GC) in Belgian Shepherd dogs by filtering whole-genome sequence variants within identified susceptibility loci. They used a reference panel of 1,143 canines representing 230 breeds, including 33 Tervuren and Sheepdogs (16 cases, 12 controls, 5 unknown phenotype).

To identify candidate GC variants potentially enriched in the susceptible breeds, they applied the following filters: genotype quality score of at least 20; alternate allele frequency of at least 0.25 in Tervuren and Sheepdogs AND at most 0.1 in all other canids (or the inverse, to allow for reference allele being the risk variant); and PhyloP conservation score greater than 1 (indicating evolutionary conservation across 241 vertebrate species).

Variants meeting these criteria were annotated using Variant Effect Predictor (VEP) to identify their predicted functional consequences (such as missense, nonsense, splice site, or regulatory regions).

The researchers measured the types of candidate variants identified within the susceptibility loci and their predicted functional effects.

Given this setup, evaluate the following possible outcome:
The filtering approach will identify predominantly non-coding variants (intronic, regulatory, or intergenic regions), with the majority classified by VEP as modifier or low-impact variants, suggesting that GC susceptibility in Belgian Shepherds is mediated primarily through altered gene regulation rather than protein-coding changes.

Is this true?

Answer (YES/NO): YES